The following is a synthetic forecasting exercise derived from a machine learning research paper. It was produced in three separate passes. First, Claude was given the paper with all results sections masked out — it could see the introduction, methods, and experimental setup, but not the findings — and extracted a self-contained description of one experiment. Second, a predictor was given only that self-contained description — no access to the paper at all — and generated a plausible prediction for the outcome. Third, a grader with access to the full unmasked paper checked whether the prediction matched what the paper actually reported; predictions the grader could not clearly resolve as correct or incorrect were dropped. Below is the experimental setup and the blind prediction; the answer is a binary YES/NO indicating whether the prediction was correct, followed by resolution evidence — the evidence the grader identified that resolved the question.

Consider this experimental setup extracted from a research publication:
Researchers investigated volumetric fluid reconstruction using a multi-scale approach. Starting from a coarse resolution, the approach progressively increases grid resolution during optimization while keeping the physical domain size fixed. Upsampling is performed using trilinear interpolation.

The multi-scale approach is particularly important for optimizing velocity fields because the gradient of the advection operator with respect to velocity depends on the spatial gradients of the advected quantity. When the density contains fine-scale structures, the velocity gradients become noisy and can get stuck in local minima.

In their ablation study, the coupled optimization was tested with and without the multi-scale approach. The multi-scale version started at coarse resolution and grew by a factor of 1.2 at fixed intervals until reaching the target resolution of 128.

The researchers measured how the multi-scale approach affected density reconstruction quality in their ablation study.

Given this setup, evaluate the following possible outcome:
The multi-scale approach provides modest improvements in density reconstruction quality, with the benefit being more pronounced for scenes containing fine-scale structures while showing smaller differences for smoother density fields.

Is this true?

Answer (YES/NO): NO